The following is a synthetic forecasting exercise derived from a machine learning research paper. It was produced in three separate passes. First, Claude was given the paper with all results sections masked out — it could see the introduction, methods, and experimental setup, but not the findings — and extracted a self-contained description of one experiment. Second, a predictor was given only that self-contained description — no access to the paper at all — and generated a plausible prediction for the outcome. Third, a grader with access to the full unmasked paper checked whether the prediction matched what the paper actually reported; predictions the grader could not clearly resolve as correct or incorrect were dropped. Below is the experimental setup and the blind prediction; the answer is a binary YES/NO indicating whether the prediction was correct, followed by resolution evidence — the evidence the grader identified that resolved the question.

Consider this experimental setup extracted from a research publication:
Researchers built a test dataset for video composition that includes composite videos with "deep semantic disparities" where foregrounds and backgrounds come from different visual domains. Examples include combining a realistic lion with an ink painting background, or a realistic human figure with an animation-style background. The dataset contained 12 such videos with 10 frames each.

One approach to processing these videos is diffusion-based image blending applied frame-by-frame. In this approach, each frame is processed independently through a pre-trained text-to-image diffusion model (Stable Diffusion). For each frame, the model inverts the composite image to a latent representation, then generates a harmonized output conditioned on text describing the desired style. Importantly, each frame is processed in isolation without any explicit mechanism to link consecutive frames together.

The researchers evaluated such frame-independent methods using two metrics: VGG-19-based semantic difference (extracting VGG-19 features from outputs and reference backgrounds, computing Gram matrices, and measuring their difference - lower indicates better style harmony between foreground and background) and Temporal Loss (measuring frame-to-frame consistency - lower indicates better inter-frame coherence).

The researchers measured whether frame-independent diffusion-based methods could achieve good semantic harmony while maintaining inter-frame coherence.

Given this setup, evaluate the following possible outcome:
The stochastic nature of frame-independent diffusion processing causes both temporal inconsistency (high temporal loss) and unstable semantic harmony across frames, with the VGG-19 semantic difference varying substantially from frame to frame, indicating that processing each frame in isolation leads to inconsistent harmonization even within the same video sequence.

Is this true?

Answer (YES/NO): NO